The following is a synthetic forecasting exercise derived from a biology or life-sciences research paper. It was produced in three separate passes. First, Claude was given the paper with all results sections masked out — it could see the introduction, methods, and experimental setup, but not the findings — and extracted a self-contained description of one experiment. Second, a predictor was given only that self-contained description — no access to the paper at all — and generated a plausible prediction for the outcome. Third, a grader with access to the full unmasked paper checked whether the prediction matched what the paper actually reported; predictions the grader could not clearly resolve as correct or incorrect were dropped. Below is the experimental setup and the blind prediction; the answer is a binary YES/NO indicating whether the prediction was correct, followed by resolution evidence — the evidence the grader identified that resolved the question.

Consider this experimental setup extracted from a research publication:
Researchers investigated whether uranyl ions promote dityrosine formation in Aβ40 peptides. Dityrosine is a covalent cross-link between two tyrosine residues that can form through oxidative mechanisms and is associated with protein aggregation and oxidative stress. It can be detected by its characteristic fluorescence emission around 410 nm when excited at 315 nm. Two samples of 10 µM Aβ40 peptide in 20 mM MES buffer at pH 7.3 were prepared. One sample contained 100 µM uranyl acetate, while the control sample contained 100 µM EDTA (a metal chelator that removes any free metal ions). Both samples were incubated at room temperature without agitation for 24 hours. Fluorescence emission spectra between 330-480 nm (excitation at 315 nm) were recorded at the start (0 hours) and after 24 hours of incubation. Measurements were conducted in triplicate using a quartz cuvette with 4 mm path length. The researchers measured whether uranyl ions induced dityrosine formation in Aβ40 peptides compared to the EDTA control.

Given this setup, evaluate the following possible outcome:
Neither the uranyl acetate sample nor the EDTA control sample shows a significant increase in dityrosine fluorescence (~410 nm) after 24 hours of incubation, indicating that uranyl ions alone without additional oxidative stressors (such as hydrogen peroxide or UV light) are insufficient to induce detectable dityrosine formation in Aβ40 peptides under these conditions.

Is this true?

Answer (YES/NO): YES